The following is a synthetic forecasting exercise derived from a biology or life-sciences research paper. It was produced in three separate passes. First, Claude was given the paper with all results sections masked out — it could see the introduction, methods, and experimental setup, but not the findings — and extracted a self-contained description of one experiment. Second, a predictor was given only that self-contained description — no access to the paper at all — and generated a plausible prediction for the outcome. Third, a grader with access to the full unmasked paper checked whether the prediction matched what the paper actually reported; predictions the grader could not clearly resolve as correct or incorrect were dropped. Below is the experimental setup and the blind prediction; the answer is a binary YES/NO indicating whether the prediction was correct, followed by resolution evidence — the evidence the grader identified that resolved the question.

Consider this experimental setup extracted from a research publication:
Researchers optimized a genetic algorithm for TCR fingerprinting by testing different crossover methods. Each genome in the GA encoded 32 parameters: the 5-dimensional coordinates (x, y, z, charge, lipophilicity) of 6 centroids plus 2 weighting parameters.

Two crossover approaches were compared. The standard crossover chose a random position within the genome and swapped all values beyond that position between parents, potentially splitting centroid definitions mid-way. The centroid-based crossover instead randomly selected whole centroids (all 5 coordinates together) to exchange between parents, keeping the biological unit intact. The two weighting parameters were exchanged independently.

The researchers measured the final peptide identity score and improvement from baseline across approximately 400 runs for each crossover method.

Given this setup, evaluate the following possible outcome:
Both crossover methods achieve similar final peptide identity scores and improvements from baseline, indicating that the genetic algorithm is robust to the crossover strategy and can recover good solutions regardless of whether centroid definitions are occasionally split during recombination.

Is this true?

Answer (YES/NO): NO